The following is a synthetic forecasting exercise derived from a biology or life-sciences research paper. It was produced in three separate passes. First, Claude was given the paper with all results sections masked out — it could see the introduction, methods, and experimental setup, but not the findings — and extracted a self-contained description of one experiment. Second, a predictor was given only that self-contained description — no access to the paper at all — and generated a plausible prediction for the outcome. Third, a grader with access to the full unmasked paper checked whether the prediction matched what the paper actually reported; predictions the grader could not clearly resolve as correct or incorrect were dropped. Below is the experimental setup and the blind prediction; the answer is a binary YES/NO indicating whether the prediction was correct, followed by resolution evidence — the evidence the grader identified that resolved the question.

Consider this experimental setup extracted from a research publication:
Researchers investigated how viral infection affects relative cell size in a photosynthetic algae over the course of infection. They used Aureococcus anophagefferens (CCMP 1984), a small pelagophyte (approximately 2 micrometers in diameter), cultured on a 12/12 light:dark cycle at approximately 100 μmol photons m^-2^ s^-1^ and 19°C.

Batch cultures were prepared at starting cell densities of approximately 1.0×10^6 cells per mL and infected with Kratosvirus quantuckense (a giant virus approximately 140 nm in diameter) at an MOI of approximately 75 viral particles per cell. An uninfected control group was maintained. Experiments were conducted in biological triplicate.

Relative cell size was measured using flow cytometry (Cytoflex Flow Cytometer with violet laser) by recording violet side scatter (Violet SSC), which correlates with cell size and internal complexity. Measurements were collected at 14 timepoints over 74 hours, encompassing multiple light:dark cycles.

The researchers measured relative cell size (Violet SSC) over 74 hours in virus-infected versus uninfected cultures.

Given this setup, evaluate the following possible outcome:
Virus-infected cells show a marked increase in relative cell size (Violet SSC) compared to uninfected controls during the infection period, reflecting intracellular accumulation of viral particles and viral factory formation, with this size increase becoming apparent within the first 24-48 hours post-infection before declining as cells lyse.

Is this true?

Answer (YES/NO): NO